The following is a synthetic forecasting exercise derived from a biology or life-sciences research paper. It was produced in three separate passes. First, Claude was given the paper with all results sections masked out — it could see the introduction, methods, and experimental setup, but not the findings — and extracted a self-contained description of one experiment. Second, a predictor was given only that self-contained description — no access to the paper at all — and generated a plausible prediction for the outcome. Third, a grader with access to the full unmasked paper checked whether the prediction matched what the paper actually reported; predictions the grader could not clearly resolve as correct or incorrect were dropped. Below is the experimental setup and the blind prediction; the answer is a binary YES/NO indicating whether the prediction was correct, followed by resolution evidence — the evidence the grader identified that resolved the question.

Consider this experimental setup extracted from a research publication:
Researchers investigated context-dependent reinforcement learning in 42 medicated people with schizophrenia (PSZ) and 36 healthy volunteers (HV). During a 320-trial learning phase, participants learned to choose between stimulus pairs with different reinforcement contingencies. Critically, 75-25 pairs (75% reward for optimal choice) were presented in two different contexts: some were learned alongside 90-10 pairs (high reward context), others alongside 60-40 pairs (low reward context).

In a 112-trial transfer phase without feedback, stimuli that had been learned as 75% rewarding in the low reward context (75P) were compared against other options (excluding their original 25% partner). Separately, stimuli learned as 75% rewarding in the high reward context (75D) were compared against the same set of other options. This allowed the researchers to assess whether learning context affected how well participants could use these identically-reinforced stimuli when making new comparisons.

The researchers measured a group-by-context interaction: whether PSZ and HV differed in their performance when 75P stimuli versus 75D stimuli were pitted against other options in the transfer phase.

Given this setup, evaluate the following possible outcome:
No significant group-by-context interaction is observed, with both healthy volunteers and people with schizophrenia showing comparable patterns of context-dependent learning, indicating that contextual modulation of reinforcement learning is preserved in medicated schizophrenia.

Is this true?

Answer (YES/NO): NO